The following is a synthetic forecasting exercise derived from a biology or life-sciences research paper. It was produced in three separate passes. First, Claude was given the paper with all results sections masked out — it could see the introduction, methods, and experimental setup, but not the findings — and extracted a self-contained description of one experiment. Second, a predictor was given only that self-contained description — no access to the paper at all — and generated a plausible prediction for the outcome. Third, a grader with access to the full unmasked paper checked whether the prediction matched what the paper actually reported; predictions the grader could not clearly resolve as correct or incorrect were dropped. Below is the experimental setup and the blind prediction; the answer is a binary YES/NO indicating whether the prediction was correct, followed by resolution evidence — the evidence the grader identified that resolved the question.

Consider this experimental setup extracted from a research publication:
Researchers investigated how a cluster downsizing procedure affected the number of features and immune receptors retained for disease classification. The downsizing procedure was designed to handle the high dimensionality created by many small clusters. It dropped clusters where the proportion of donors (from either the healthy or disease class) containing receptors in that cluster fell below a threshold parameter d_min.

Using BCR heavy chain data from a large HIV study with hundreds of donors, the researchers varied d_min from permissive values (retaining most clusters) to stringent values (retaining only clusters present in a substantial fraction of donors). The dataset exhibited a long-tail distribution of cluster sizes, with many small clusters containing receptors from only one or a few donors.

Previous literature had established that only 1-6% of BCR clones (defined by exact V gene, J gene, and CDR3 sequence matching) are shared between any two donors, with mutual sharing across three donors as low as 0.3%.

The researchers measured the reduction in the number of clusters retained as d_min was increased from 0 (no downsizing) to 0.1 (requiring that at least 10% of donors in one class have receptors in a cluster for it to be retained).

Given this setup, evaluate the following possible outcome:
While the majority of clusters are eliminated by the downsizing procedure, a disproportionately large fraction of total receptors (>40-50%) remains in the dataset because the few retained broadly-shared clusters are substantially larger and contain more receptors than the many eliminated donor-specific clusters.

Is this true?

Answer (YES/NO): NO